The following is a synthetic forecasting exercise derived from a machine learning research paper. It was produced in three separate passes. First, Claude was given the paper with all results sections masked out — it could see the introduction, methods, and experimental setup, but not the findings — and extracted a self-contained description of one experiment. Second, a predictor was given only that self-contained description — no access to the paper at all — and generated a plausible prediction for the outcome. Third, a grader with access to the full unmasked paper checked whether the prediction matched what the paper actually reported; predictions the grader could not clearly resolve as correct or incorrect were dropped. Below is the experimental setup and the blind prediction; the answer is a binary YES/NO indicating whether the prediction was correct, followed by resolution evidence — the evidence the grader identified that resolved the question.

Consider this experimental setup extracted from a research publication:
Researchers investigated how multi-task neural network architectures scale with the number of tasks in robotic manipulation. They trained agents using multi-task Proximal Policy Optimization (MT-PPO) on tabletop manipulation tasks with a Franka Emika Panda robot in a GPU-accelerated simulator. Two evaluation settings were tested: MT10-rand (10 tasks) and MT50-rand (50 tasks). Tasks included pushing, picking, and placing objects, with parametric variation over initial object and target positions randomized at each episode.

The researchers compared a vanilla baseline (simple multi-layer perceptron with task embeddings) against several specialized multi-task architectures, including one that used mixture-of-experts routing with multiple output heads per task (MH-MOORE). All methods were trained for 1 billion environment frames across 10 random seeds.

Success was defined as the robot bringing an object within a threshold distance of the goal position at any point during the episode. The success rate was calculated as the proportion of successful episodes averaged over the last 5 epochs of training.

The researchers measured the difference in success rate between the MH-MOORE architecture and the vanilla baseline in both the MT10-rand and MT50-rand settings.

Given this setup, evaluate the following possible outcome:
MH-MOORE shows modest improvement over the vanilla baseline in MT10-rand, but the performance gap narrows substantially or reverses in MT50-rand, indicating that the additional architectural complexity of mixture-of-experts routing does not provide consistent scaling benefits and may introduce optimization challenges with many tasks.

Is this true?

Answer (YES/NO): NO